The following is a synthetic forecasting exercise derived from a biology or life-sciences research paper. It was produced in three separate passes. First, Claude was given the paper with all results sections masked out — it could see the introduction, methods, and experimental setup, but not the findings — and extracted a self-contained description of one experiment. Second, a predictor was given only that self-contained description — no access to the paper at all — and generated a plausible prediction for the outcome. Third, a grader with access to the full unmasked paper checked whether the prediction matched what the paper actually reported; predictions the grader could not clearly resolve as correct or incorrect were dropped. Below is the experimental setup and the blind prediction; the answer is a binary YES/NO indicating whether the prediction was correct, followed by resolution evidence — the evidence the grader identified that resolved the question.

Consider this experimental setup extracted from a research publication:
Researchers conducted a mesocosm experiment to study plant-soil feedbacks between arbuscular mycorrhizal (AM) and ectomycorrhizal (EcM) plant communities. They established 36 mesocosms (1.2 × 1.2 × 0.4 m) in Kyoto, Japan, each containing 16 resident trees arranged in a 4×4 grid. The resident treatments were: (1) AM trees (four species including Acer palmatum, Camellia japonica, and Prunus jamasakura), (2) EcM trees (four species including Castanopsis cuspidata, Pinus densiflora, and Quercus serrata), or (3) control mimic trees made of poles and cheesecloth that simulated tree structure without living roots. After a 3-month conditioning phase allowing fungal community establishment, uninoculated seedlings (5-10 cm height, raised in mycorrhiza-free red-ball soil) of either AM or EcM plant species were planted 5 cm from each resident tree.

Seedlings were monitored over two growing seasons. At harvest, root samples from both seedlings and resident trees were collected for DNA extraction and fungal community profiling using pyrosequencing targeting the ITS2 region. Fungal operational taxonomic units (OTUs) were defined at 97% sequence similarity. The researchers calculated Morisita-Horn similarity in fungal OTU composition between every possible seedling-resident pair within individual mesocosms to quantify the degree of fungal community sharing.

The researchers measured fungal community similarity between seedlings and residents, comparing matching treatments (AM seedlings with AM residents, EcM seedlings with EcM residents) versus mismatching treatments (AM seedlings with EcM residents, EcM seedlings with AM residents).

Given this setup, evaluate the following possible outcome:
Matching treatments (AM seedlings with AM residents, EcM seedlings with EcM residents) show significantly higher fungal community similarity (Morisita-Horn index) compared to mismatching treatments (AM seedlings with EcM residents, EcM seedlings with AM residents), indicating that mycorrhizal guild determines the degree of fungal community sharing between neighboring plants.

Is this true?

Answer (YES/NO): NO